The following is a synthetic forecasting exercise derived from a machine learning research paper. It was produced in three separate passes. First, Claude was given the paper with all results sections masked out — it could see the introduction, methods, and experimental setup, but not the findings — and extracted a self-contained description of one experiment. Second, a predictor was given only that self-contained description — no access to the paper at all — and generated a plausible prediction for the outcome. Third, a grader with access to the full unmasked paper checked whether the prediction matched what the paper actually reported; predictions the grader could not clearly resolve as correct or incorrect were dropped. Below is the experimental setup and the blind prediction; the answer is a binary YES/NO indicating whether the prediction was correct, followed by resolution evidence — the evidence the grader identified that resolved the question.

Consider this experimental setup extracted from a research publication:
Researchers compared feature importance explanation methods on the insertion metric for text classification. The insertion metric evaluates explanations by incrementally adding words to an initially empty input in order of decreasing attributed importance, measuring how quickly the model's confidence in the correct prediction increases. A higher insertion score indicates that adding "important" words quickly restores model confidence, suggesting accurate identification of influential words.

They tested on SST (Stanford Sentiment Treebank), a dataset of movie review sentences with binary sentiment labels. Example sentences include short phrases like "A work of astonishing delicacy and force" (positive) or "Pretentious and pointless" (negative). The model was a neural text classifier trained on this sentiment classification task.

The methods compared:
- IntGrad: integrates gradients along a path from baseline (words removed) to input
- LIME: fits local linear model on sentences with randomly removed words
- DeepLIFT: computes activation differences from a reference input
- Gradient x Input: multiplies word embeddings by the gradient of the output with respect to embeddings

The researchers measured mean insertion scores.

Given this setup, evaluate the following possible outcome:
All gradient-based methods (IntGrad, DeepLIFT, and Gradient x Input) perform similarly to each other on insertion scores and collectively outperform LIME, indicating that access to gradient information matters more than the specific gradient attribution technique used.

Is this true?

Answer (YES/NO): NO